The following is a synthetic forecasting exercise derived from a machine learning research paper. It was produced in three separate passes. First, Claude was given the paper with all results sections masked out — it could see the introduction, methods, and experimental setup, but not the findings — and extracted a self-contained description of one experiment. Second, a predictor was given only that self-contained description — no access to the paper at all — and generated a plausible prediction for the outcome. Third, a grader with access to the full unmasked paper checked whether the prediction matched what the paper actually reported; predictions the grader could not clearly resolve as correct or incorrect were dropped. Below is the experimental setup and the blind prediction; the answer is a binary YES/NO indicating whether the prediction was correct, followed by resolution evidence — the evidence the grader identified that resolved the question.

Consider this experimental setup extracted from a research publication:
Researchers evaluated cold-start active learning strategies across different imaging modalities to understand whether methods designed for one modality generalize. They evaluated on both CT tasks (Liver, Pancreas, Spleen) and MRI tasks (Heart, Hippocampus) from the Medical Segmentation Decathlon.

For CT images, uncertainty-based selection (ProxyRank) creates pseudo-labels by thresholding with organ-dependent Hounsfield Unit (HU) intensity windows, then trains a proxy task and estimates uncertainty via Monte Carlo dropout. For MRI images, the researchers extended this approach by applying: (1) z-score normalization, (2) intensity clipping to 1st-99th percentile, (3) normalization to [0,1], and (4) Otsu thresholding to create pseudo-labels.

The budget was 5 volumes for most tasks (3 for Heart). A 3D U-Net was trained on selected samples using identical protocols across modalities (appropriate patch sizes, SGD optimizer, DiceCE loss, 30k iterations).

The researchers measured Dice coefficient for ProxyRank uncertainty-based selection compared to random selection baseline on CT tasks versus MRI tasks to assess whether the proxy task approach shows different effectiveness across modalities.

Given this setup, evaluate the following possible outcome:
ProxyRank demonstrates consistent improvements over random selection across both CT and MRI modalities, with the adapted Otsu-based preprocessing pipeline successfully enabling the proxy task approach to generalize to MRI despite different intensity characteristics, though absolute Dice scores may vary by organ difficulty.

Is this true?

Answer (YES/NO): NO